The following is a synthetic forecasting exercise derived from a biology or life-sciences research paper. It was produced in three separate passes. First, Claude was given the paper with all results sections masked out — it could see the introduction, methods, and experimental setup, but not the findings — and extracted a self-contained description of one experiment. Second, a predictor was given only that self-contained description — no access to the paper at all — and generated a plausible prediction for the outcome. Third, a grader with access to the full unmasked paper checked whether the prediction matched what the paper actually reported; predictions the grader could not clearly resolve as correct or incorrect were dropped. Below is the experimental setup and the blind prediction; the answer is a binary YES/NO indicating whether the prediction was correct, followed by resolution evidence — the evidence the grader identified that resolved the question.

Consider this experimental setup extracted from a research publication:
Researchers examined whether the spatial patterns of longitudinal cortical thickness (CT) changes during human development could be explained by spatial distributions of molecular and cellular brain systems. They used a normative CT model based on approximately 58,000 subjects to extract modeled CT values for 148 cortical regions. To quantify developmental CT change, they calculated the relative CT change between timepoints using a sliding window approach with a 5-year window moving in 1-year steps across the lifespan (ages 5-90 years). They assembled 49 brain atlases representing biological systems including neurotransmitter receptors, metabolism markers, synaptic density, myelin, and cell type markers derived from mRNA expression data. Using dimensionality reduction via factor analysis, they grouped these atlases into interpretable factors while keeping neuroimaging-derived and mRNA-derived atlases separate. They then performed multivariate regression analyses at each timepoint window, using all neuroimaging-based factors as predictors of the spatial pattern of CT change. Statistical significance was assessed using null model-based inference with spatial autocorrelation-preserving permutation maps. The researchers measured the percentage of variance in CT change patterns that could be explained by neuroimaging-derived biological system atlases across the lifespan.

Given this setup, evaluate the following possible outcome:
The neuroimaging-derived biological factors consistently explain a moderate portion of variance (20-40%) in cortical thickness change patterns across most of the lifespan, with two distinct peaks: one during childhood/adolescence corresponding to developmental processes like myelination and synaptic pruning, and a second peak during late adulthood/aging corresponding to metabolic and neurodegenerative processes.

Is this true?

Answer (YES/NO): NO